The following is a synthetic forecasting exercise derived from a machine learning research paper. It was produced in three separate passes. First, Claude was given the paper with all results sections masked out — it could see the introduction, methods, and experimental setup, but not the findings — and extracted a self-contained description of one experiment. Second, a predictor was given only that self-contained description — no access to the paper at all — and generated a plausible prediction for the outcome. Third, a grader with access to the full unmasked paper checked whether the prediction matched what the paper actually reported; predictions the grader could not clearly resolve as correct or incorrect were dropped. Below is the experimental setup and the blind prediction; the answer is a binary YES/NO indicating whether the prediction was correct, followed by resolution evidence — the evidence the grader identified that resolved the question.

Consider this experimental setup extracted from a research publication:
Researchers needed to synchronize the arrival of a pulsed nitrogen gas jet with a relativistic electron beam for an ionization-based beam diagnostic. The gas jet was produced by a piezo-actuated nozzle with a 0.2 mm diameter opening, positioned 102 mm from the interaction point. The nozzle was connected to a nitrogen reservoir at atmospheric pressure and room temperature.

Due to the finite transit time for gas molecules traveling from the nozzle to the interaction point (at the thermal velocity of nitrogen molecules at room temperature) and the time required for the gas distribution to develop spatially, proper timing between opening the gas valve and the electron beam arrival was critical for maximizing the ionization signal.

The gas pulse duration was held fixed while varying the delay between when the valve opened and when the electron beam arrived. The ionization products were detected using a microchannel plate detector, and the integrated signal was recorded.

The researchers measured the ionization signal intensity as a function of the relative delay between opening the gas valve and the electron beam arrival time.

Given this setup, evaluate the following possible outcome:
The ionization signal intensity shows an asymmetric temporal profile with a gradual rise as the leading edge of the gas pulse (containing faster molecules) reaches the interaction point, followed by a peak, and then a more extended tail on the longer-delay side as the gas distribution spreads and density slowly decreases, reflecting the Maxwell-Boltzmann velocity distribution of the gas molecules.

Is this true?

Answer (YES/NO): NO